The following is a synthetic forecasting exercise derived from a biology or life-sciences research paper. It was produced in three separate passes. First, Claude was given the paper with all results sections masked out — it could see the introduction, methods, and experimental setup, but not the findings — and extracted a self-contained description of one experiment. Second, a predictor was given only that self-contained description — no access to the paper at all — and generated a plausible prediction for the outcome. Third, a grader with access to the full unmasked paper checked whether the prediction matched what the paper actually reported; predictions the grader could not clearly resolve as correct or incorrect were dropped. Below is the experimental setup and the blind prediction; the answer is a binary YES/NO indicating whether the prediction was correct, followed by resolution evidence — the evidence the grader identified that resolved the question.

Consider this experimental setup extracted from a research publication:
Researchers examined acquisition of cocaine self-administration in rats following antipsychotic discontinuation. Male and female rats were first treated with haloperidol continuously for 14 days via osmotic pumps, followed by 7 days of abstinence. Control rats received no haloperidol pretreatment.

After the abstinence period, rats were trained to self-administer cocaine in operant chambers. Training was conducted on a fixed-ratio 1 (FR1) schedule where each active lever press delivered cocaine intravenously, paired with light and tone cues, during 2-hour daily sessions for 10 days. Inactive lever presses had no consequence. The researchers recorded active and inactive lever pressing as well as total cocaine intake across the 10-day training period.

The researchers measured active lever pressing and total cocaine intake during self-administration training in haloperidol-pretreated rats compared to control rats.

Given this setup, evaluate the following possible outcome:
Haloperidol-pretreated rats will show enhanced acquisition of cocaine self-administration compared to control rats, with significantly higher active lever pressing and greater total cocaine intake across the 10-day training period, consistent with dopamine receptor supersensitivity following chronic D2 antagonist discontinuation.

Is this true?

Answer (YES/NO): NO